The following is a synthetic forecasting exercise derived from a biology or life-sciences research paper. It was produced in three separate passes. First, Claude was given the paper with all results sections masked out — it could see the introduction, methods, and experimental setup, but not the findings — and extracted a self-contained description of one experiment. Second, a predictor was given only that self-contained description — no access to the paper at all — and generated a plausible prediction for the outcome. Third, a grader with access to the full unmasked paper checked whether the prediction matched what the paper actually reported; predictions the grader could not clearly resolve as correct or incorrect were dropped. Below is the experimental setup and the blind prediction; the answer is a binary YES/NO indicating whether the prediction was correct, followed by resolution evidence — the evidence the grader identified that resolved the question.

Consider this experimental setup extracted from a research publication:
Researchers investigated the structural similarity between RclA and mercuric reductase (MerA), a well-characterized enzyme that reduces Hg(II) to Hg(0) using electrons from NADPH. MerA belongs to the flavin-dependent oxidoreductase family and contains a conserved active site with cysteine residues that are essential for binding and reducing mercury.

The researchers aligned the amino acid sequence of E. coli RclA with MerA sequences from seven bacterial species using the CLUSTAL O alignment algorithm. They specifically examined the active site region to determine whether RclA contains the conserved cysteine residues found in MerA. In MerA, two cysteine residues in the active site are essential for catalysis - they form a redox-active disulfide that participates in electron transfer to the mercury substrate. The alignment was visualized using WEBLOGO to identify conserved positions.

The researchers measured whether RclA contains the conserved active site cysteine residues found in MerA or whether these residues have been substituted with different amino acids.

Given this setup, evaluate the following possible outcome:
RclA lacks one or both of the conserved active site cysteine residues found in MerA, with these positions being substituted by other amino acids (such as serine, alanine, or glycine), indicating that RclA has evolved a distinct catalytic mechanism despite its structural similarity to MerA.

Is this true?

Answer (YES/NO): NO